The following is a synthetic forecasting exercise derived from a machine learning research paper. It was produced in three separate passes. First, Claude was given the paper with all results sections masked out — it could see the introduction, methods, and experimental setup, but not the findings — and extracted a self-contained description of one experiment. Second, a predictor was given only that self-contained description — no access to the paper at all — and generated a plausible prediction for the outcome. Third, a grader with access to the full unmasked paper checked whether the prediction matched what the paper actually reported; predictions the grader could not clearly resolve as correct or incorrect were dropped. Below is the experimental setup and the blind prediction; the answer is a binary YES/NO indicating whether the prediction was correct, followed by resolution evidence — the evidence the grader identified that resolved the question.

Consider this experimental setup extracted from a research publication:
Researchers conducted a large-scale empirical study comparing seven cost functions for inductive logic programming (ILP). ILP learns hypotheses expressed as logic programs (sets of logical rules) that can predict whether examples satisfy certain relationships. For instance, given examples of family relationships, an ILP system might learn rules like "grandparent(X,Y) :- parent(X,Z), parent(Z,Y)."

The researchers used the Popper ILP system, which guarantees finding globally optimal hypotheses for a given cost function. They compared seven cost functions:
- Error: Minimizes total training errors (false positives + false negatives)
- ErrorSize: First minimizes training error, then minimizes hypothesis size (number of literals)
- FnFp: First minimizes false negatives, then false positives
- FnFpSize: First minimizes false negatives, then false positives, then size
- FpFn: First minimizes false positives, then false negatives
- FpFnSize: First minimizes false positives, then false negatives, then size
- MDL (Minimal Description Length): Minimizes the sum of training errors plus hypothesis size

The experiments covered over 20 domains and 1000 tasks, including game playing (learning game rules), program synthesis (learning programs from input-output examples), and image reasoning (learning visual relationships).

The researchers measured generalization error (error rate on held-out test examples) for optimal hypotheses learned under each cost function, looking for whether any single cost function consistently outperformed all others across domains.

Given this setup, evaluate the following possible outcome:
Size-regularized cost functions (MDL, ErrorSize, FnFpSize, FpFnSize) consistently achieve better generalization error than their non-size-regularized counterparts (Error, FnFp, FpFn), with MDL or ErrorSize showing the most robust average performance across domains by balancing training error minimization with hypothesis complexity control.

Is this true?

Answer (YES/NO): NO